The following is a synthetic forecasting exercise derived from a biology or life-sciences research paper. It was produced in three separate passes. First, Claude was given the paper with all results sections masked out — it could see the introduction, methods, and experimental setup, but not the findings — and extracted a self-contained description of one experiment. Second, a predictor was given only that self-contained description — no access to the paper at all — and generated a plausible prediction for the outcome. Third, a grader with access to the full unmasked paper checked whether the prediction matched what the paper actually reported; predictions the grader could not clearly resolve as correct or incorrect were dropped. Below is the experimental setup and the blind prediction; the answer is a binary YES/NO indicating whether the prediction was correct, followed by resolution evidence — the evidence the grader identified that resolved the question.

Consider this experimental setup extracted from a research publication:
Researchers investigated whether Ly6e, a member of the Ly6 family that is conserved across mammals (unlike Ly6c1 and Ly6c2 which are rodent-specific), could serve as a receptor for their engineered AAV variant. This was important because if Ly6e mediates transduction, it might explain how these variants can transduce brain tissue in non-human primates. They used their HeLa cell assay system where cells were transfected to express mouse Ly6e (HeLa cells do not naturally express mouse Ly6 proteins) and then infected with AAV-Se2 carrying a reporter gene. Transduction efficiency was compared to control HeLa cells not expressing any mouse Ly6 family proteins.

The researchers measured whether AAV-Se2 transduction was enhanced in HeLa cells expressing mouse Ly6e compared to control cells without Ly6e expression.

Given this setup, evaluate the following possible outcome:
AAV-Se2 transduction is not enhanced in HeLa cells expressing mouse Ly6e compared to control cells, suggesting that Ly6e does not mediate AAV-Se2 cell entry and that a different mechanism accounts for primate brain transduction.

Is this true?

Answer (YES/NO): NO